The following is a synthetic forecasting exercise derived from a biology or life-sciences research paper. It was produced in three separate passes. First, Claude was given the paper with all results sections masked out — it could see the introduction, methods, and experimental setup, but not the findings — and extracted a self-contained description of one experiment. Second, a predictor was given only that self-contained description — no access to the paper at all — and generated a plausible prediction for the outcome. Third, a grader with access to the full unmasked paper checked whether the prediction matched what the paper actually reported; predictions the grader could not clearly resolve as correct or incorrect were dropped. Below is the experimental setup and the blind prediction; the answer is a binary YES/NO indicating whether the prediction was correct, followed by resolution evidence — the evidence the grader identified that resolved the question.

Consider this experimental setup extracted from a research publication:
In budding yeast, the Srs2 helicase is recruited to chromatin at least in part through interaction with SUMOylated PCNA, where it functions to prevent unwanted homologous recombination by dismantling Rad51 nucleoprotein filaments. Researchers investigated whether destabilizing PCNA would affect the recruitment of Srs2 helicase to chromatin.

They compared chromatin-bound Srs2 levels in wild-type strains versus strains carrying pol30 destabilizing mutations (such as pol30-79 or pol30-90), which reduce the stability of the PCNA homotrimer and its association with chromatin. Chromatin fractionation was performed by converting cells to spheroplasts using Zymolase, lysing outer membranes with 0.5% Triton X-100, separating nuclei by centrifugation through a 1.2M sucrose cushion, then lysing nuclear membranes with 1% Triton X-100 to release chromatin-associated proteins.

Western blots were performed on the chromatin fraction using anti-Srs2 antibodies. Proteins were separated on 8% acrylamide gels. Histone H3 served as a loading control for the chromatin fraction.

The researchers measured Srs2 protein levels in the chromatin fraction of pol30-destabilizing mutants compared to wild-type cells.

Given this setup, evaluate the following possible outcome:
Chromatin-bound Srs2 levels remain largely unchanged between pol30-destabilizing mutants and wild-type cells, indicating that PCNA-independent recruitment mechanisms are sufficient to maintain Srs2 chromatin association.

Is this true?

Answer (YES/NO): NO